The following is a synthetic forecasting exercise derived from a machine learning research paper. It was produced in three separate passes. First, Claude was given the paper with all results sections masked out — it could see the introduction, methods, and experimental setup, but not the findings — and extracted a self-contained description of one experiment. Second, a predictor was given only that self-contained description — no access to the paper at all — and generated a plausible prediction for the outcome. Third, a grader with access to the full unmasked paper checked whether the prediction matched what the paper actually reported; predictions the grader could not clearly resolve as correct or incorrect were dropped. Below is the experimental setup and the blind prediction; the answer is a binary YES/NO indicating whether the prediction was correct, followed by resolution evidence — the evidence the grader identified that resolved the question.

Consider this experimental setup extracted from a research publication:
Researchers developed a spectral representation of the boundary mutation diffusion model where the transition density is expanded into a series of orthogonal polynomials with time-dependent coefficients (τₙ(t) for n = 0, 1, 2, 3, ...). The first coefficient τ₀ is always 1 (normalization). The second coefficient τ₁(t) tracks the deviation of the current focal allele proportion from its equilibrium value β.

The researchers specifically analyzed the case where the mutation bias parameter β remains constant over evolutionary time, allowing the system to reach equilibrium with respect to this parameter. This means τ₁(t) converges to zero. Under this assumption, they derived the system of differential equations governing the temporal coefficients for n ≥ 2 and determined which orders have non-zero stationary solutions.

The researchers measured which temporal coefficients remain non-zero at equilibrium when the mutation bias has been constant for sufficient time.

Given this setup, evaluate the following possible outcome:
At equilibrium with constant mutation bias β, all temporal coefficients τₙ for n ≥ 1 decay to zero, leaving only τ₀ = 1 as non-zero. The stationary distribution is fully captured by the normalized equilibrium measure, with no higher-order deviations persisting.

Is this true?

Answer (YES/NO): NO